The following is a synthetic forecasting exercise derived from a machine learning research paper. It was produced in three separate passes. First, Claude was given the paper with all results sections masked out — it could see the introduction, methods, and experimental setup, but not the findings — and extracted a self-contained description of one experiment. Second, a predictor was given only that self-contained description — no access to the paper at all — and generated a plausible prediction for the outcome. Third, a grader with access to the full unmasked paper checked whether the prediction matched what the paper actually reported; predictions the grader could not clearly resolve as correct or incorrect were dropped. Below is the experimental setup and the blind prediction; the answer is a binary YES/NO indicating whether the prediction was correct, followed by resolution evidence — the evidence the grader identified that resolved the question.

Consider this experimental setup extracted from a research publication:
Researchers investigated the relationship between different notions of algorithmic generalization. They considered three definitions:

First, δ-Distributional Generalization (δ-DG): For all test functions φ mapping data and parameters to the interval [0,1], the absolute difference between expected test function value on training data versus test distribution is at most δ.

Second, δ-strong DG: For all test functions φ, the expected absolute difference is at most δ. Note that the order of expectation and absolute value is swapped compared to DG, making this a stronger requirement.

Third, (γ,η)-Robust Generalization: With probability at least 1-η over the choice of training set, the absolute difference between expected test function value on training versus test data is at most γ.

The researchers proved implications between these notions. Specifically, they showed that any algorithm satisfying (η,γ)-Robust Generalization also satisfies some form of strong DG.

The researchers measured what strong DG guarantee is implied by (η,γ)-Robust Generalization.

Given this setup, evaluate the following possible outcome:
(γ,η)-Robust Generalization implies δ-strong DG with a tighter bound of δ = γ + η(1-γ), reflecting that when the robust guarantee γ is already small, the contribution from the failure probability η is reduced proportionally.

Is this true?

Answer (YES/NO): NO